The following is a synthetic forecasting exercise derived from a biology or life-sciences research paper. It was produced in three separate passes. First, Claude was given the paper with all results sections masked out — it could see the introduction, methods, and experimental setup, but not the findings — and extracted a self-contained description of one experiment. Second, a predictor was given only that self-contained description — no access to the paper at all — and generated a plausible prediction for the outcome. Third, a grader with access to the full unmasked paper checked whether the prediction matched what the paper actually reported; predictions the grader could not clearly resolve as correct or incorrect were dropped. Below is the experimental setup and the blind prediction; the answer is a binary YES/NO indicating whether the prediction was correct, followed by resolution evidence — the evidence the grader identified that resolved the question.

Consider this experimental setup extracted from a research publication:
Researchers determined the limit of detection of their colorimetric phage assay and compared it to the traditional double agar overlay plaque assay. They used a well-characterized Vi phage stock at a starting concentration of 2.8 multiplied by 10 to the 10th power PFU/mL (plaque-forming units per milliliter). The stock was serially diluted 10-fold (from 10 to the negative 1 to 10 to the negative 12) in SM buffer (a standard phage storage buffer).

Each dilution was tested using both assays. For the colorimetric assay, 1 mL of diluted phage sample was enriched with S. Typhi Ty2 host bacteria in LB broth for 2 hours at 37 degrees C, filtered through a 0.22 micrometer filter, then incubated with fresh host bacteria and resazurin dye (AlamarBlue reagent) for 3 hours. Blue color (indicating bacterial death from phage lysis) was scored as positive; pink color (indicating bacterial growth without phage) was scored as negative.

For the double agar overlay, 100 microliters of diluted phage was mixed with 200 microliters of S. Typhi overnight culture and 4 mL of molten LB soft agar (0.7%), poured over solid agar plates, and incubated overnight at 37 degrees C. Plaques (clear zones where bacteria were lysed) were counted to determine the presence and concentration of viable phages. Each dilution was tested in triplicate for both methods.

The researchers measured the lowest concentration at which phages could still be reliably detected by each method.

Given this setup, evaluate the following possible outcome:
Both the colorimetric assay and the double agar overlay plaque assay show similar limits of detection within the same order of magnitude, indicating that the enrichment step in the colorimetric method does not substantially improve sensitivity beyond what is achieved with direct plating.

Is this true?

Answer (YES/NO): YES